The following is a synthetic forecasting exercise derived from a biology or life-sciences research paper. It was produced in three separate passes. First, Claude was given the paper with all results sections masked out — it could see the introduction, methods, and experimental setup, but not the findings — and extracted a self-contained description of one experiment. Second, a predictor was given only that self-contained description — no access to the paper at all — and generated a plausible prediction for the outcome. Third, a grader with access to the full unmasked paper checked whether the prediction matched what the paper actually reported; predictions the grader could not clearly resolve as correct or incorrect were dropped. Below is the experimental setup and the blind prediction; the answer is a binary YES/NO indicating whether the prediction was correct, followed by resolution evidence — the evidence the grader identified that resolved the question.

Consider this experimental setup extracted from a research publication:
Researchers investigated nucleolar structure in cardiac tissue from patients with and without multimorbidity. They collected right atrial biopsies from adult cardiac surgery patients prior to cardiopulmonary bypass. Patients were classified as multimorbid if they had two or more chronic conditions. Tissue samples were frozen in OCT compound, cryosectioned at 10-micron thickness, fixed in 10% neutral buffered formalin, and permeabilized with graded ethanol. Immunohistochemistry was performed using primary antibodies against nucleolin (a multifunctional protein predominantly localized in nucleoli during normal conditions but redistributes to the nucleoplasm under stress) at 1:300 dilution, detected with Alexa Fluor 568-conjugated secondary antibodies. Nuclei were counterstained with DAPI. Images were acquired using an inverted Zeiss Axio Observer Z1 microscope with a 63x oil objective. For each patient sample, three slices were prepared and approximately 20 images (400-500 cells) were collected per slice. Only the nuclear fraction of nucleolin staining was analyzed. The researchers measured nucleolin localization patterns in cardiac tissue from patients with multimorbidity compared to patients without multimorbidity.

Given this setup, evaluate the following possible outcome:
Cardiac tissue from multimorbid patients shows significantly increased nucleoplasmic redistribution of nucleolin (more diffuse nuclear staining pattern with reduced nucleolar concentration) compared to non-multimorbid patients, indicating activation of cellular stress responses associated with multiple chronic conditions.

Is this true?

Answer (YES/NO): YES